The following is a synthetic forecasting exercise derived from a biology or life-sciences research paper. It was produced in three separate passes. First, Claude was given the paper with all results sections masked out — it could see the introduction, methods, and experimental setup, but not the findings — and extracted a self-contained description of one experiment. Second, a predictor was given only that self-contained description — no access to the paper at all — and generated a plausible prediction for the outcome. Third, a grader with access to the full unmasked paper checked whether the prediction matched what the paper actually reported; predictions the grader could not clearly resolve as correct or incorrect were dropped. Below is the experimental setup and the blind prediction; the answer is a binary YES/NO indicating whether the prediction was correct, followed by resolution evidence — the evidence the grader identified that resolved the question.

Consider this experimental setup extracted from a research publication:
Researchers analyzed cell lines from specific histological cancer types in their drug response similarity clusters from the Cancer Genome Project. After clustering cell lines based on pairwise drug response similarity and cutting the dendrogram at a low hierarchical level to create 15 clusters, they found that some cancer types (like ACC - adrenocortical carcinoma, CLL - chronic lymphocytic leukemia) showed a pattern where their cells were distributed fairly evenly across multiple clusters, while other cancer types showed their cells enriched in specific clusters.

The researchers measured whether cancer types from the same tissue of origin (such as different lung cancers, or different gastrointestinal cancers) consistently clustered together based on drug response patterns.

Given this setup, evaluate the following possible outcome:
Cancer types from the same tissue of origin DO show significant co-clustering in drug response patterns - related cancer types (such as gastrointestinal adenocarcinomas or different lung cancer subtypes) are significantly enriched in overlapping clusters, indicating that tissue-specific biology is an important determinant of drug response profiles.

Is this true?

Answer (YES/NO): NO